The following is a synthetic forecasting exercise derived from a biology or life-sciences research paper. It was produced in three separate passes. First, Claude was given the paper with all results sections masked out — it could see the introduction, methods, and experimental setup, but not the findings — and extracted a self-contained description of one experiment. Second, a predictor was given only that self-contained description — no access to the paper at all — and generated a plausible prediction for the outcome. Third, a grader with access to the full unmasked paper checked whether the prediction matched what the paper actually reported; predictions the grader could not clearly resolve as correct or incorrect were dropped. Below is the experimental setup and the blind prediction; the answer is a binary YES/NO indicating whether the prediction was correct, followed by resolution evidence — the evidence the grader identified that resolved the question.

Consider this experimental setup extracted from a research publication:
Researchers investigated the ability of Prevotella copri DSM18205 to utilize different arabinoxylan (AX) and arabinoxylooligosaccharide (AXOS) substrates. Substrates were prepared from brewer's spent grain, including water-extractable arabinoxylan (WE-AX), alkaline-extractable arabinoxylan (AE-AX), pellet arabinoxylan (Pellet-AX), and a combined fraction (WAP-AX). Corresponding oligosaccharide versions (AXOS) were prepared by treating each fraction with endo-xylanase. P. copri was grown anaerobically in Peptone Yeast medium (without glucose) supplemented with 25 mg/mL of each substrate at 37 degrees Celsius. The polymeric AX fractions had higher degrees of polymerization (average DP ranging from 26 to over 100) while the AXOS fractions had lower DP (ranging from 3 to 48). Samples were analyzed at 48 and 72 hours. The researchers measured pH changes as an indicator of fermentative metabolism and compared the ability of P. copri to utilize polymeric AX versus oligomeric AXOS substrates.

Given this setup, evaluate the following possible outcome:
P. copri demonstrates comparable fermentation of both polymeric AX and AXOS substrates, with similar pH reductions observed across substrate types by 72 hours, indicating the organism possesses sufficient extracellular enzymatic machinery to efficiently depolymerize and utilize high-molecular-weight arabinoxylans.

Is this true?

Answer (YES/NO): YES